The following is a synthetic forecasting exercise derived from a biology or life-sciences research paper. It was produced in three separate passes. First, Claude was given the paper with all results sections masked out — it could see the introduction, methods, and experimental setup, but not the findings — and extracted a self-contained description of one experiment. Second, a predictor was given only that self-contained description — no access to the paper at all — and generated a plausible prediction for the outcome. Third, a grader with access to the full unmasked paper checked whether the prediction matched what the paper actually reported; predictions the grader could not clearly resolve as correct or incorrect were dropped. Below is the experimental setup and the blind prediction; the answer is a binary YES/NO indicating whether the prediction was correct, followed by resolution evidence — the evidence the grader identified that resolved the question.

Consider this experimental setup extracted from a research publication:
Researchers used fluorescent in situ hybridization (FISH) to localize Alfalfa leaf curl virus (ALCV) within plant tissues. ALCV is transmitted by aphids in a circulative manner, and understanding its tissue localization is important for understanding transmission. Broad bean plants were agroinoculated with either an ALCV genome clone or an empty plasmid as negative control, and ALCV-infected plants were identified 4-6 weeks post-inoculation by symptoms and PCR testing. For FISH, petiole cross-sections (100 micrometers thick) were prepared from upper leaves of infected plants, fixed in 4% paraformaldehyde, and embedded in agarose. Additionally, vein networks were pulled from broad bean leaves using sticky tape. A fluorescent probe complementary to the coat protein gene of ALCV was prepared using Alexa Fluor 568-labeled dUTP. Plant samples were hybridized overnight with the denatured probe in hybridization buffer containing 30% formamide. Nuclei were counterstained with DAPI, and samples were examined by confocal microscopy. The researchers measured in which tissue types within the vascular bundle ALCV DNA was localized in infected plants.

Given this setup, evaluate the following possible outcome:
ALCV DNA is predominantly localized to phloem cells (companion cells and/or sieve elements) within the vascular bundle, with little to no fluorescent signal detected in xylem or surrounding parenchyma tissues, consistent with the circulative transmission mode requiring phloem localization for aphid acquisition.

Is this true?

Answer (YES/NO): YES